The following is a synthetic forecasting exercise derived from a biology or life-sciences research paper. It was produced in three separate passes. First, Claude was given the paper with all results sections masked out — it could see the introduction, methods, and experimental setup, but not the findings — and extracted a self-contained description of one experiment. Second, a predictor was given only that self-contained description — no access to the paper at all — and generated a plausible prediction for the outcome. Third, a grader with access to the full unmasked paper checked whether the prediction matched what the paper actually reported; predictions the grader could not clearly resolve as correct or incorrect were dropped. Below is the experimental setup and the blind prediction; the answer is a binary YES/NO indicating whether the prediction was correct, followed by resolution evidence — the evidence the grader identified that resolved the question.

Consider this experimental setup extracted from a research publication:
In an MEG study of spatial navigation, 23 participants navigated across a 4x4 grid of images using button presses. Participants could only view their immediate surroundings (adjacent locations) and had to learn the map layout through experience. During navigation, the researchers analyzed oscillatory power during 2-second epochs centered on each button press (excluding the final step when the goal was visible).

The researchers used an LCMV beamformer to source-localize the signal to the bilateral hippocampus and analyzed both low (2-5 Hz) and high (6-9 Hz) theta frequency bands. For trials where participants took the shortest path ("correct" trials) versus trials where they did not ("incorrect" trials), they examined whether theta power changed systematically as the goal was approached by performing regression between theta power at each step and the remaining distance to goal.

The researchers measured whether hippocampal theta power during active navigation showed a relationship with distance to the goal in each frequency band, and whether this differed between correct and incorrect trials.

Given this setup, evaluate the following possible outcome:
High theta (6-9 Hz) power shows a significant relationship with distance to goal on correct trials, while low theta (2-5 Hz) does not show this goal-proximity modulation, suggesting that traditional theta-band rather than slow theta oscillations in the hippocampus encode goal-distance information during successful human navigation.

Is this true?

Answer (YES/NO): NO